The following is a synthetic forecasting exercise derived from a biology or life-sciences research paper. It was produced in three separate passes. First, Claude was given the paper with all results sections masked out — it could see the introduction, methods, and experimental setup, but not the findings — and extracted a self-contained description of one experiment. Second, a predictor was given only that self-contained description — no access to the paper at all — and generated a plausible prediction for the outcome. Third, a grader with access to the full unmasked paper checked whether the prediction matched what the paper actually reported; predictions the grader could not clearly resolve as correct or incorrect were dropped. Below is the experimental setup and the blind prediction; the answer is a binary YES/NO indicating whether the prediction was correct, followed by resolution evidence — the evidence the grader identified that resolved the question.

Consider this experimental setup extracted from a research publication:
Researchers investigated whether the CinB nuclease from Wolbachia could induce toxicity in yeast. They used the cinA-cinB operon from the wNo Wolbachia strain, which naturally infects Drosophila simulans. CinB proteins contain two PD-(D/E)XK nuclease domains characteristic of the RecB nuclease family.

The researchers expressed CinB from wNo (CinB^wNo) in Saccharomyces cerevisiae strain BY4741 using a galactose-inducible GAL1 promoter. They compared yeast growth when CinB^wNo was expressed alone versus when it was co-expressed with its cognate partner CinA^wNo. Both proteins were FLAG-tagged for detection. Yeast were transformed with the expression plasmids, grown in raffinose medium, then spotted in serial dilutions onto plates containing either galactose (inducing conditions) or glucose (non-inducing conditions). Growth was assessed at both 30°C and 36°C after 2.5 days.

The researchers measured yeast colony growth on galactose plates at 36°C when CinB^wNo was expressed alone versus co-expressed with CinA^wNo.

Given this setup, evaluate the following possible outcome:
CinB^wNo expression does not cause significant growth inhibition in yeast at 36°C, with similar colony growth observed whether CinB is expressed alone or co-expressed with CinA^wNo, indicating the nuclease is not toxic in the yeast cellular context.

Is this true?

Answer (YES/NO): NO